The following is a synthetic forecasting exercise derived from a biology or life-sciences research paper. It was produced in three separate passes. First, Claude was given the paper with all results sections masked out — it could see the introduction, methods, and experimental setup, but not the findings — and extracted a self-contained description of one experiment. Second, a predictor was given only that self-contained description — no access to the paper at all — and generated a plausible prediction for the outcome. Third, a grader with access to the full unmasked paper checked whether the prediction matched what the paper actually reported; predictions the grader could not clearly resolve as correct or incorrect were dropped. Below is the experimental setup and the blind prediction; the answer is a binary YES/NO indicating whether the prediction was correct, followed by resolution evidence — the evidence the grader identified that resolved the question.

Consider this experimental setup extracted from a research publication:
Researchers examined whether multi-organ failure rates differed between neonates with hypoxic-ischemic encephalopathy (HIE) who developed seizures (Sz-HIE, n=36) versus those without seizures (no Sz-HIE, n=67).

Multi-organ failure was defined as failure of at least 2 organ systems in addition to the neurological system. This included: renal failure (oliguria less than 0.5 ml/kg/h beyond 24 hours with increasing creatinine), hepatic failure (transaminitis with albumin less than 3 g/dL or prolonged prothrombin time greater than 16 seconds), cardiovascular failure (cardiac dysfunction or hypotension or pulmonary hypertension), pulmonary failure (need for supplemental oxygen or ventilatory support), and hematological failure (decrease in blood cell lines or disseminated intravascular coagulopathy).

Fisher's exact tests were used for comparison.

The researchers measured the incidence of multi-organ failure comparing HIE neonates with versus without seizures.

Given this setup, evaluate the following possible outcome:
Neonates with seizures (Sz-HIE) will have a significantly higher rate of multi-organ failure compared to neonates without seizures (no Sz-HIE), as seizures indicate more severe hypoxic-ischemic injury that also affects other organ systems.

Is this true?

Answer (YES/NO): YES